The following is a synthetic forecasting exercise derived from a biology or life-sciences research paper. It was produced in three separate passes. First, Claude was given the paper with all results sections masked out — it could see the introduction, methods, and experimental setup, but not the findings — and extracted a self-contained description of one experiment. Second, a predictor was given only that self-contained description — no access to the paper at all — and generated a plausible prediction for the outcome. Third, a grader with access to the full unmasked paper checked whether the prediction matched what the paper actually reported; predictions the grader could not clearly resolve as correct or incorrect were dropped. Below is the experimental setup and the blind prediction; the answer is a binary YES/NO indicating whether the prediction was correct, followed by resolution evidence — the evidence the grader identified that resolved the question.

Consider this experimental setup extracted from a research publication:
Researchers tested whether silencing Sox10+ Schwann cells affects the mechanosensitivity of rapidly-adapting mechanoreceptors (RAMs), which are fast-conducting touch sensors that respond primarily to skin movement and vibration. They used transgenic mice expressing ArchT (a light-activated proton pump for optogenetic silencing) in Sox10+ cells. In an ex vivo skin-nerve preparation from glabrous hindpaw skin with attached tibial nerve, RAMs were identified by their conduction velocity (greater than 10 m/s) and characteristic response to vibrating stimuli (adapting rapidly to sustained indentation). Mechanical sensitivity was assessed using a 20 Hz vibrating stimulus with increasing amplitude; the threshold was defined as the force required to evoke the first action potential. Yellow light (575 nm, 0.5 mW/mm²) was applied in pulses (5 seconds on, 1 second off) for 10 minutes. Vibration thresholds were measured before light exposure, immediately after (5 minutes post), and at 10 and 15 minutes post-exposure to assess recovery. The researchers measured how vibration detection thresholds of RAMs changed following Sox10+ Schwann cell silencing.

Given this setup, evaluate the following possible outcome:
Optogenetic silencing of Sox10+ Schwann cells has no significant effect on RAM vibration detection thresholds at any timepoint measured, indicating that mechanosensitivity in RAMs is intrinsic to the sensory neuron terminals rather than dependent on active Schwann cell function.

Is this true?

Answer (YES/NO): NO